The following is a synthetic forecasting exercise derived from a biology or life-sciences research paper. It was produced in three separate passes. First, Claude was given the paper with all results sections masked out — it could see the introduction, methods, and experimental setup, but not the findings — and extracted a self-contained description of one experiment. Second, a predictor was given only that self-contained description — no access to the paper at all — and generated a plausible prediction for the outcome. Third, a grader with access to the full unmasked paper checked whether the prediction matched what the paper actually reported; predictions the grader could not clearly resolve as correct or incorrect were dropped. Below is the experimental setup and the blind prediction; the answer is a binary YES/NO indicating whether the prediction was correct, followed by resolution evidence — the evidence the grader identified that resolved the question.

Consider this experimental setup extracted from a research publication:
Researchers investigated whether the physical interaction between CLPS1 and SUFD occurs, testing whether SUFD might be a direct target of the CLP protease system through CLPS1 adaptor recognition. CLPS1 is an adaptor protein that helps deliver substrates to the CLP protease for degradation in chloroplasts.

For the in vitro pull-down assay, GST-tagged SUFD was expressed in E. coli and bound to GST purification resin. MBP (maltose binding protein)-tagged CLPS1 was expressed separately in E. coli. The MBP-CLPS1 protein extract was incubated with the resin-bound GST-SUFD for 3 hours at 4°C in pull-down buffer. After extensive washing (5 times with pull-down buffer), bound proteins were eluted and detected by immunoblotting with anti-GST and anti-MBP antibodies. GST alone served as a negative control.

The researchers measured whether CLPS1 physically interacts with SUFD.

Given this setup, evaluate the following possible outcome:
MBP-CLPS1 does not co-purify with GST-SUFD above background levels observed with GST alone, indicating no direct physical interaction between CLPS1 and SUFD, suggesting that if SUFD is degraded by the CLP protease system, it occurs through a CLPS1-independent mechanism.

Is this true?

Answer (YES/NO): NO